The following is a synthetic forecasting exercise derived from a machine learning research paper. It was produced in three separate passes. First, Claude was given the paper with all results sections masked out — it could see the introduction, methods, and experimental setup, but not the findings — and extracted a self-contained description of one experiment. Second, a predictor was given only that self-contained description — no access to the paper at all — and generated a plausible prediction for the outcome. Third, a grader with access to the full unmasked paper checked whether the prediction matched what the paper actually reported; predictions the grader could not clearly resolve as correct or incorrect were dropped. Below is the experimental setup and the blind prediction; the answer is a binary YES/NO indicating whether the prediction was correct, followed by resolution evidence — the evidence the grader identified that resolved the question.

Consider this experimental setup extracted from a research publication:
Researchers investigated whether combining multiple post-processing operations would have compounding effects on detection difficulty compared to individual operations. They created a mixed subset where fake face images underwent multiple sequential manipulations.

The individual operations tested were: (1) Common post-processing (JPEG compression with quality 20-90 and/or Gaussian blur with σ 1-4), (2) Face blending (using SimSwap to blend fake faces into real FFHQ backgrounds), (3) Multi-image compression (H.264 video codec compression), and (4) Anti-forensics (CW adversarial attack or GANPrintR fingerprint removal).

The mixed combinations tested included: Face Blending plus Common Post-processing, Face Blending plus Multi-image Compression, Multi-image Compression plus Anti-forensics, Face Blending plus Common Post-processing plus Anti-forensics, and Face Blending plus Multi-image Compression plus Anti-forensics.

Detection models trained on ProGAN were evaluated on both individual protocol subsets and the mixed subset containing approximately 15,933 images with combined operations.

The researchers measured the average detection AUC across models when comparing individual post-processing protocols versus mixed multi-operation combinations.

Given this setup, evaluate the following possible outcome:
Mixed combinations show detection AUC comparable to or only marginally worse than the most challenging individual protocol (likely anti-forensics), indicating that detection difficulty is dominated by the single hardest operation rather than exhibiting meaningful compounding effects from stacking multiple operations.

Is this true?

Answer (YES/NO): NO